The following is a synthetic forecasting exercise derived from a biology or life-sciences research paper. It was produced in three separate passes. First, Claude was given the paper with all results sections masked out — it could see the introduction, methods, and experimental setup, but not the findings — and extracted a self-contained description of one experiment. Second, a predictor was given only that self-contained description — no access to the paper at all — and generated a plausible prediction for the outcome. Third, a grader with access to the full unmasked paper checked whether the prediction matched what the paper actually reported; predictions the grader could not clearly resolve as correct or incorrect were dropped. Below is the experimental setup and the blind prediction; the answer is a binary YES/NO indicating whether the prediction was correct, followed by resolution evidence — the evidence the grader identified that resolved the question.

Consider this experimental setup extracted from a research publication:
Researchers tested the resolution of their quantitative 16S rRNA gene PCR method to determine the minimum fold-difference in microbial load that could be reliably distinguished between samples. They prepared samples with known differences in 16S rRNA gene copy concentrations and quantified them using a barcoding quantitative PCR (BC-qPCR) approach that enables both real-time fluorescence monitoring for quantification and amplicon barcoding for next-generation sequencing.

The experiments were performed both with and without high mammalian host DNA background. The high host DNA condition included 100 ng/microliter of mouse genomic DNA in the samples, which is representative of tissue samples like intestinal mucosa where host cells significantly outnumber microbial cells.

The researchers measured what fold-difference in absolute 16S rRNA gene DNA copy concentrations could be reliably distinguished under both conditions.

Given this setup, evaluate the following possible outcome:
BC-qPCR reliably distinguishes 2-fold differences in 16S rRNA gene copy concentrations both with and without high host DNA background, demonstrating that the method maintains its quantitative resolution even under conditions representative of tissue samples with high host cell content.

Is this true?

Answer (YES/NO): NO